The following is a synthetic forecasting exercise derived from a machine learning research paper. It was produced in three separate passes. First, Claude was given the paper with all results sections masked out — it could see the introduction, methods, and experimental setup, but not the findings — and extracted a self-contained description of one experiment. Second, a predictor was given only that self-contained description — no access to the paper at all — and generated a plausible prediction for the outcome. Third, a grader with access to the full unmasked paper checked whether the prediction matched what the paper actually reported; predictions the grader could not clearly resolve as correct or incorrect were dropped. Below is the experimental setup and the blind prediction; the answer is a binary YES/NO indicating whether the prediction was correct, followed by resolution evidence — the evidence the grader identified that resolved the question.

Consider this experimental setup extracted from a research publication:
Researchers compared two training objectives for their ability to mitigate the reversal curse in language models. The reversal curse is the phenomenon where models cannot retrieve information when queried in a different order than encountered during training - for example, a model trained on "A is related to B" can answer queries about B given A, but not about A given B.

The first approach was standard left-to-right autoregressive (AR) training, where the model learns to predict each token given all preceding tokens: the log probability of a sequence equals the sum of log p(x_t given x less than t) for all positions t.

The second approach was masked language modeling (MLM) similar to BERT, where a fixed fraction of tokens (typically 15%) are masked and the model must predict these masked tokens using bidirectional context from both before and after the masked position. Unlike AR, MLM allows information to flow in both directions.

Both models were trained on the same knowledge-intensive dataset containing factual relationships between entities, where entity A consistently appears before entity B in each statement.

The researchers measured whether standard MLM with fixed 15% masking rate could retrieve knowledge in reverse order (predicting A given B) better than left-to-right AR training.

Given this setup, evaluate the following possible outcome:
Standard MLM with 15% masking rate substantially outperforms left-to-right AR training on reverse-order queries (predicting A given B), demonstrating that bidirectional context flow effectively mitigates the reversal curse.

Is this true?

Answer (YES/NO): NO